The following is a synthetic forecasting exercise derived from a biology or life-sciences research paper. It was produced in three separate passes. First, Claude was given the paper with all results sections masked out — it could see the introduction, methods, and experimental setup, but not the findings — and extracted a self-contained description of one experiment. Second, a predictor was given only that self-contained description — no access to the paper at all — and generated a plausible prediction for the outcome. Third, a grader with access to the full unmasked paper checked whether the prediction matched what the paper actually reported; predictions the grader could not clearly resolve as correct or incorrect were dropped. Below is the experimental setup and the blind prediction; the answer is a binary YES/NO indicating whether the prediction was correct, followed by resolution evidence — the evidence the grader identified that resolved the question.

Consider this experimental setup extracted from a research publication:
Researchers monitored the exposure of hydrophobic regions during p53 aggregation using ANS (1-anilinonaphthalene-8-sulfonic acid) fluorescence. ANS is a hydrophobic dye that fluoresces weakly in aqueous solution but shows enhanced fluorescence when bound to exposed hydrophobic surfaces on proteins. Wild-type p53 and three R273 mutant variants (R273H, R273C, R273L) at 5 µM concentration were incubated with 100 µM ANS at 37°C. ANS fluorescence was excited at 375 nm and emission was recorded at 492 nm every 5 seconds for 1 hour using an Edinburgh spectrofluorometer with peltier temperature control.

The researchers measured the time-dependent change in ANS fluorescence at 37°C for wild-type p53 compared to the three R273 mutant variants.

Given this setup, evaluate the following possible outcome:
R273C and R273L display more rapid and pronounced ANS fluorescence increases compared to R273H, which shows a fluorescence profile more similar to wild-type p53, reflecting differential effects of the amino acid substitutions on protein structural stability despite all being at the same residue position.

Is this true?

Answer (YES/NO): NO